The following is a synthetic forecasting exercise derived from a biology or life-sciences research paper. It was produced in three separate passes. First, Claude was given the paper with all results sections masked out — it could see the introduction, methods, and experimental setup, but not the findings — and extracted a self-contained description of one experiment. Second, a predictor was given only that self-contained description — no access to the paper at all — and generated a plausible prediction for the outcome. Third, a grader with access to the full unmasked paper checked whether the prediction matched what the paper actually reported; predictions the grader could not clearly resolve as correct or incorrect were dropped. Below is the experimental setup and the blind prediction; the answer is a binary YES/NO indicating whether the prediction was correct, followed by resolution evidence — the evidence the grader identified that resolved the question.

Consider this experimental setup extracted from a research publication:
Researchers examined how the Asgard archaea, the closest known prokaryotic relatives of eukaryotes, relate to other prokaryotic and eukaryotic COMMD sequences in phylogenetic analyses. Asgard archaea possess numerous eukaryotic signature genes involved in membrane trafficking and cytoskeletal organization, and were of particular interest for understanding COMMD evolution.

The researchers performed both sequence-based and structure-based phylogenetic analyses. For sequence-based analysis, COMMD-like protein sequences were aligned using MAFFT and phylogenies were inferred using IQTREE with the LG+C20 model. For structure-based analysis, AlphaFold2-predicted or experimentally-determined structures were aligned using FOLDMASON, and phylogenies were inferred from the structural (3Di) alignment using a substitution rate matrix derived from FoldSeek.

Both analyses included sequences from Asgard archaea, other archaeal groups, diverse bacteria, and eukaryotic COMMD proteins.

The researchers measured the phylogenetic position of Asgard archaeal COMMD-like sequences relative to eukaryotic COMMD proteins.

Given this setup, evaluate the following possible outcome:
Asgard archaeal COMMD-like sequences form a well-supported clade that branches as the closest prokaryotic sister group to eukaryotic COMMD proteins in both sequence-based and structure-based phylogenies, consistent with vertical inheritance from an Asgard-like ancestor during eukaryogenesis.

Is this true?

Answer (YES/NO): NO